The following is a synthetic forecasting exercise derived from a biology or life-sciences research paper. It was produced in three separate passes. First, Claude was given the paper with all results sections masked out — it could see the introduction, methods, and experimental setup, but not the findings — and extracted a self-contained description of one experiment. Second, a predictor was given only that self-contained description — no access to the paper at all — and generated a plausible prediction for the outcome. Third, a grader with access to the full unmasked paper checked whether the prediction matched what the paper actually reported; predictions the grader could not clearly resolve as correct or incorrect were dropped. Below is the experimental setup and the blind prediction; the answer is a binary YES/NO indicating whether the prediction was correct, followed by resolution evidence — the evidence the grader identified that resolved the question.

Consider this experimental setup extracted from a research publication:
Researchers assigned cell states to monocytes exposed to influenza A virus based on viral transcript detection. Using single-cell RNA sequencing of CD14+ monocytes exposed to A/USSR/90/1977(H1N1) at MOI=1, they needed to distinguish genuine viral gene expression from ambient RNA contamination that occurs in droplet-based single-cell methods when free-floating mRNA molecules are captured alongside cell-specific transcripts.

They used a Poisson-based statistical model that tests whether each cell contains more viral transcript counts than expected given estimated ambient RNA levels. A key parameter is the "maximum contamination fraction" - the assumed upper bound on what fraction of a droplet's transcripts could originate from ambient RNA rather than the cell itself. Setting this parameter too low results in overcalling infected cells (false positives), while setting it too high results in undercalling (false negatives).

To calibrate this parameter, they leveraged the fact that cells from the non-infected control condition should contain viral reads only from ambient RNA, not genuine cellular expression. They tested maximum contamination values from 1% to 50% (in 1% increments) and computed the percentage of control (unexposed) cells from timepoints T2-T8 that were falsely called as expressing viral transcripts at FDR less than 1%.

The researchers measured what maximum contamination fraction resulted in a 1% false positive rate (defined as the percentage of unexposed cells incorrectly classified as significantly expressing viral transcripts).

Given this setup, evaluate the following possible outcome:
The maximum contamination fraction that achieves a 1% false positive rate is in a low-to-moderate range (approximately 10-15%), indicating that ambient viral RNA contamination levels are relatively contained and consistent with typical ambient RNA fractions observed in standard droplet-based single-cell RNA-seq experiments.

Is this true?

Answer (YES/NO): YES